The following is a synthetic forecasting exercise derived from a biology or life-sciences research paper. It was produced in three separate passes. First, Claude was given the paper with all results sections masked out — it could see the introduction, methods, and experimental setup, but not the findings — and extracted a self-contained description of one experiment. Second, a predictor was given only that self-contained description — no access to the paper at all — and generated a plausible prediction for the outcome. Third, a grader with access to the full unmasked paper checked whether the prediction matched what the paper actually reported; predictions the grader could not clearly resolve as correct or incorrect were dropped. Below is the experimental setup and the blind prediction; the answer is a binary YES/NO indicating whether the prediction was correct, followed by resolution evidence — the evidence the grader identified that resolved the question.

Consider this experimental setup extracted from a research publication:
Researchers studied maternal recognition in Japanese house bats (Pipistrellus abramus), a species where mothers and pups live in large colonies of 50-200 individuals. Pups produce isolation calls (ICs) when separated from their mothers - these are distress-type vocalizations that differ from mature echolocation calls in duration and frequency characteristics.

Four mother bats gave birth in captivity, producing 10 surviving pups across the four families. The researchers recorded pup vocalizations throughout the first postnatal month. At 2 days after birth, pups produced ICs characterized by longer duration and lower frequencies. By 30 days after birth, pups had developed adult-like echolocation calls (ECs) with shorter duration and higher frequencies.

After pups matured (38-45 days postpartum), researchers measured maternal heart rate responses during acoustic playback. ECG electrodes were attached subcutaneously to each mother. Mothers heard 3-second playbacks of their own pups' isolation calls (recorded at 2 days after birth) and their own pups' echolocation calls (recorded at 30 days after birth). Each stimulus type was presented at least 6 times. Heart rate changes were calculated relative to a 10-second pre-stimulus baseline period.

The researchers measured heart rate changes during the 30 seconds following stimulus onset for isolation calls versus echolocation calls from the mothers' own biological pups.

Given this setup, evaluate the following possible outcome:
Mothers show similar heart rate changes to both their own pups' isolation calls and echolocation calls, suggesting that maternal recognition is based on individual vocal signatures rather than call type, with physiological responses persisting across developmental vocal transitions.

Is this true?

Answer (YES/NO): NO